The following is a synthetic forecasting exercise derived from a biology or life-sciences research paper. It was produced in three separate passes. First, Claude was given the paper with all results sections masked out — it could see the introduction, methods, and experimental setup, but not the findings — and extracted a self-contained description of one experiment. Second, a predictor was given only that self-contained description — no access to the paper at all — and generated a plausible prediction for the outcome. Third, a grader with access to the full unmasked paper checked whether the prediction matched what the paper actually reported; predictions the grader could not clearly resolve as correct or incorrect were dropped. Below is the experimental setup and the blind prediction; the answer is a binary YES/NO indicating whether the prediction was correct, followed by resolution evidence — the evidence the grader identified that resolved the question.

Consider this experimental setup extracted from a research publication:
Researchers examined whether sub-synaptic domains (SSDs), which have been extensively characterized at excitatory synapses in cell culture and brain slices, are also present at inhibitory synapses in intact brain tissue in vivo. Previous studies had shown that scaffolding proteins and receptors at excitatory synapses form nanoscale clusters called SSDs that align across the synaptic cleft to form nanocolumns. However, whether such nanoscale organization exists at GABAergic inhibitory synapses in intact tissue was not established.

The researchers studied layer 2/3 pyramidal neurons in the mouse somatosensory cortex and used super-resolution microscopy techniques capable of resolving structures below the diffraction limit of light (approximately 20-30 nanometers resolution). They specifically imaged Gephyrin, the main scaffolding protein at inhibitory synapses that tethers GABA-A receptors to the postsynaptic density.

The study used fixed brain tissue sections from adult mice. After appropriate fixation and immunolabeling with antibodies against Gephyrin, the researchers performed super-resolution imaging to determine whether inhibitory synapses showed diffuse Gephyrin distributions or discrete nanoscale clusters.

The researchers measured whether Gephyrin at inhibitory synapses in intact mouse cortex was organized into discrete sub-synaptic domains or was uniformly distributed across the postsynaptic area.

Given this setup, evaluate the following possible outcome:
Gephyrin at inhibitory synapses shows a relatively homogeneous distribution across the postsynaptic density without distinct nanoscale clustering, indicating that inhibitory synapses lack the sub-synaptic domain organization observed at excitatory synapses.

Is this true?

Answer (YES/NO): NO